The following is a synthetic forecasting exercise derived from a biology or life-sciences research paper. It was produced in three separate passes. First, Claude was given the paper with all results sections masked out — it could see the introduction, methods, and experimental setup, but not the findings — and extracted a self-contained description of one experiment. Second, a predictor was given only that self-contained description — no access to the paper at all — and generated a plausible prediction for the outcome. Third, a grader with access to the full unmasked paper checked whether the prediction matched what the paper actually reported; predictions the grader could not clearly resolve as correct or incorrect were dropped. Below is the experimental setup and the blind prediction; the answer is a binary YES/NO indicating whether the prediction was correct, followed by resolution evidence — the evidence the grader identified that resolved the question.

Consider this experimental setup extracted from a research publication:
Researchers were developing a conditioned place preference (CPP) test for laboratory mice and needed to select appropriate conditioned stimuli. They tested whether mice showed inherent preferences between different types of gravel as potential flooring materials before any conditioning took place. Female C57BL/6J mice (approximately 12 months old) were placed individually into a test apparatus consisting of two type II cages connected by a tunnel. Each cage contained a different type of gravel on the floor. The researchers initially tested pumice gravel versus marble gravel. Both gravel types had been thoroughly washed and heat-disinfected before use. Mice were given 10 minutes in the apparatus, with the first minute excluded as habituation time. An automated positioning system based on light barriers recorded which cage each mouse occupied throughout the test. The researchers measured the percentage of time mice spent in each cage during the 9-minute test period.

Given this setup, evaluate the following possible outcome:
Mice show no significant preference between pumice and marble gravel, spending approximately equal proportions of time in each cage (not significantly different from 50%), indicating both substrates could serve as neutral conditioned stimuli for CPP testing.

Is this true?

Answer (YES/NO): NO